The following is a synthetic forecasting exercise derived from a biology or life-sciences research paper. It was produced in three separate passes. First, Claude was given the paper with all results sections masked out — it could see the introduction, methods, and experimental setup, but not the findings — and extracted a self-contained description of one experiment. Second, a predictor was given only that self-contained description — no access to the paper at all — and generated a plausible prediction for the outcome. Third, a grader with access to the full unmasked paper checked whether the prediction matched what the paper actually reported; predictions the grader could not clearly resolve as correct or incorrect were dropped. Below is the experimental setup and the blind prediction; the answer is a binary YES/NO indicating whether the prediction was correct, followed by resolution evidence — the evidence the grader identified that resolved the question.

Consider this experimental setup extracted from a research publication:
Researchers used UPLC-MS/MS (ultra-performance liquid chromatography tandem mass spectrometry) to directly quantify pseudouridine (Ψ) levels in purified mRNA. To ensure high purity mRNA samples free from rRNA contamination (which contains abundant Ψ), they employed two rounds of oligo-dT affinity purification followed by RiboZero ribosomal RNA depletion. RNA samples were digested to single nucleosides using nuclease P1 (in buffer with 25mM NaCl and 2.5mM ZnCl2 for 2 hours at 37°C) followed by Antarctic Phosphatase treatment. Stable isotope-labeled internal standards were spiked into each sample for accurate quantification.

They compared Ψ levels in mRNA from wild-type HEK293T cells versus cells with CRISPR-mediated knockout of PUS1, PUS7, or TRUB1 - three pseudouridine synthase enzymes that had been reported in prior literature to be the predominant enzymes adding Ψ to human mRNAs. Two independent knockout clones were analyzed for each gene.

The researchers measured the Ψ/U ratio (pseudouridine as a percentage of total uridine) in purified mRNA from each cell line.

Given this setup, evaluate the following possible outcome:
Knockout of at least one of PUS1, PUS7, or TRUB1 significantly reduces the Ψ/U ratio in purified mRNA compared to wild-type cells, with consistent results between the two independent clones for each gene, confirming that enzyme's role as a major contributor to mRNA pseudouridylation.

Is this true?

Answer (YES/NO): NO